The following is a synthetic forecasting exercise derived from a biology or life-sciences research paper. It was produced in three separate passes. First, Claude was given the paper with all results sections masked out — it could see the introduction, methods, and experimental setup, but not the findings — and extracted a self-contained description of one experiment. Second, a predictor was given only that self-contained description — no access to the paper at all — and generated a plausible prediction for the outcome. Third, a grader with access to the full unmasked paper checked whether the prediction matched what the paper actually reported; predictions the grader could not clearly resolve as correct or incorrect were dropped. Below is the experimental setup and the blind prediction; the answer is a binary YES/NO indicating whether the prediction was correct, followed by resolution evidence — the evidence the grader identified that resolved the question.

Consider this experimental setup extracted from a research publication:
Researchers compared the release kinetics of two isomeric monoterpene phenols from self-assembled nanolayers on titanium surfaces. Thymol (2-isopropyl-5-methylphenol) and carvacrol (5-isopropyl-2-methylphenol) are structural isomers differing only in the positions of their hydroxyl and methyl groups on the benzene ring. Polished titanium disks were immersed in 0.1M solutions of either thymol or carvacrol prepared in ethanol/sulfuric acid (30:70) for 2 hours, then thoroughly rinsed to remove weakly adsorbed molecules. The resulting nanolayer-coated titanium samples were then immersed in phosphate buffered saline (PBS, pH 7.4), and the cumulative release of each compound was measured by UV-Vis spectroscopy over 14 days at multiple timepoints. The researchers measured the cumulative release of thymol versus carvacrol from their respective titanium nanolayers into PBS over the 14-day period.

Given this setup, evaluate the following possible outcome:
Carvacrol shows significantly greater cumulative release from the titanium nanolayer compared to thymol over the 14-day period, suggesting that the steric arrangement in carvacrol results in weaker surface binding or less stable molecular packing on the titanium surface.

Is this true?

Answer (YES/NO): NO